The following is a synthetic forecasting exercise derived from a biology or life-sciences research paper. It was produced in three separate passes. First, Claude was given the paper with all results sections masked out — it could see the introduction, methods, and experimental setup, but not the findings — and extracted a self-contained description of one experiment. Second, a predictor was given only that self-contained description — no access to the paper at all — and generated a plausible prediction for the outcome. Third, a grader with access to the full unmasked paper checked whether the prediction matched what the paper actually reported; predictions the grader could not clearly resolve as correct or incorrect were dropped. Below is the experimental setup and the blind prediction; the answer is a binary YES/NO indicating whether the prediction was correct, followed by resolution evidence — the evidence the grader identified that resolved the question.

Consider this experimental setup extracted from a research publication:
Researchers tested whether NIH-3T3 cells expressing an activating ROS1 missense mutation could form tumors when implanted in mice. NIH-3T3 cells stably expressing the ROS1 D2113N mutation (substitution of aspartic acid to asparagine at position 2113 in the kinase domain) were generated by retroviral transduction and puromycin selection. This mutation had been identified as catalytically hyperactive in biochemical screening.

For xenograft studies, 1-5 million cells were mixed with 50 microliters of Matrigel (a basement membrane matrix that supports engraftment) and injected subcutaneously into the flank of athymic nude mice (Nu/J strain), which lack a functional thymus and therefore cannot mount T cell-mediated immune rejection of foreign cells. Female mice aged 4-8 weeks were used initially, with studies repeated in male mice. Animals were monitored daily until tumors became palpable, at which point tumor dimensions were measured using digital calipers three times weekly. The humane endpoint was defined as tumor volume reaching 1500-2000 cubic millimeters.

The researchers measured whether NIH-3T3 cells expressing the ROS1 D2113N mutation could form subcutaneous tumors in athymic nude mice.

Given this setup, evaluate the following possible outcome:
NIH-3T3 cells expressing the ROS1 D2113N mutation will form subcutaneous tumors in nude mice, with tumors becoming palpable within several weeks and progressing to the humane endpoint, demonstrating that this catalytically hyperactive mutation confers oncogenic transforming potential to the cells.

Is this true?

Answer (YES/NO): YES